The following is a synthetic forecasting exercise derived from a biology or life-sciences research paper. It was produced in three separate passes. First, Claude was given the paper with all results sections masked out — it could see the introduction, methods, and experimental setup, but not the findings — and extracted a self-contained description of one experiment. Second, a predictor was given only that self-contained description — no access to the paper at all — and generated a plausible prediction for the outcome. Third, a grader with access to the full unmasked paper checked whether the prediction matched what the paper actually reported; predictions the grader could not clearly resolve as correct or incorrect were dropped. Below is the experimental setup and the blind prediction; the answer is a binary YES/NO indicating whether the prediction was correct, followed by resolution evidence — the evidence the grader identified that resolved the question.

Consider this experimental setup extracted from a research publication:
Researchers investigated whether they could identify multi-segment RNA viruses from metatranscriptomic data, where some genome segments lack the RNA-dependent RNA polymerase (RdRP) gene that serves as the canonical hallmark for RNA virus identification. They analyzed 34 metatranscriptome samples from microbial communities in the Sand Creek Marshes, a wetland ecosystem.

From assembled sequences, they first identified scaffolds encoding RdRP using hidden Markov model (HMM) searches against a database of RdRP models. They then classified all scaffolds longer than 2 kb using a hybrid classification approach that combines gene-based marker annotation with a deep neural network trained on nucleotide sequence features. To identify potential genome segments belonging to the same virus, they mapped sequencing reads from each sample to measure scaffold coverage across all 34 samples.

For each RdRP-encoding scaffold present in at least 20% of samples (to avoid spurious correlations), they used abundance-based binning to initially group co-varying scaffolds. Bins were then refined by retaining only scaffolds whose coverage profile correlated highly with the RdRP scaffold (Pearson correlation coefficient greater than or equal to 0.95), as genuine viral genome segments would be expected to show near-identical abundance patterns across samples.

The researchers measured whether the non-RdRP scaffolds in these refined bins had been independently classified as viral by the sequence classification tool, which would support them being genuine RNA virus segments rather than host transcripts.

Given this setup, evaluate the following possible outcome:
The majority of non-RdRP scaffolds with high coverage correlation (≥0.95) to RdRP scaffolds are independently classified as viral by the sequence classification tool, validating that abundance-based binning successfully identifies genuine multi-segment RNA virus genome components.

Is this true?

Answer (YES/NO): YES